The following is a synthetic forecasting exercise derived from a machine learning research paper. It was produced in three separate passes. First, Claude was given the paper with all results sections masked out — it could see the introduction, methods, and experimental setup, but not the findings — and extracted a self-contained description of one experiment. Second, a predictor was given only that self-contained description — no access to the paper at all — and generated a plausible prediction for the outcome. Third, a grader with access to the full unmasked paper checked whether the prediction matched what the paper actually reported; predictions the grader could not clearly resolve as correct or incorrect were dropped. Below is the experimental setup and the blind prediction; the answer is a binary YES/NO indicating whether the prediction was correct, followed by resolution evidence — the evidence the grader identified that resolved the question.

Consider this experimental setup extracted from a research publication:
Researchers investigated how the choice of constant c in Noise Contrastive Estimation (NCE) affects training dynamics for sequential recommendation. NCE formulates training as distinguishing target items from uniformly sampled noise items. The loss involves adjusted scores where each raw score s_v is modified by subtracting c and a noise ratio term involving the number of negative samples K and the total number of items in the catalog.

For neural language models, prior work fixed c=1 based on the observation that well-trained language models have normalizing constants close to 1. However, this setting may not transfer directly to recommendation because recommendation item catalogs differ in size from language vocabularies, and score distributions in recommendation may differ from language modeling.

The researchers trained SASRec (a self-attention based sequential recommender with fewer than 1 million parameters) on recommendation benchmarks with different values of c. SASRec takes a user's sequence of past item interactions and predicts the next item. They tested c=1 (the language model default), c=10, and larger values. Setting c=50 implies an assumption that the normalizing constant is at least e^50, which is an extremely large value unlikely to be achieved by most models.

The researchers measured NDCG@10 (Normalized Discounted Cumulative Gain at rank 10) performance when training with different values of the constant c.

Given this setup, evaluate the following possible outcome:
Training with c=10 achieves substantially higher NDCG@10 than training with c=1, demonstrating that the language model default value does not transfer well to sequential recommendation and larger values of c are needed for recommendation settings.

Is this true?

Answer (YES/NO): NO